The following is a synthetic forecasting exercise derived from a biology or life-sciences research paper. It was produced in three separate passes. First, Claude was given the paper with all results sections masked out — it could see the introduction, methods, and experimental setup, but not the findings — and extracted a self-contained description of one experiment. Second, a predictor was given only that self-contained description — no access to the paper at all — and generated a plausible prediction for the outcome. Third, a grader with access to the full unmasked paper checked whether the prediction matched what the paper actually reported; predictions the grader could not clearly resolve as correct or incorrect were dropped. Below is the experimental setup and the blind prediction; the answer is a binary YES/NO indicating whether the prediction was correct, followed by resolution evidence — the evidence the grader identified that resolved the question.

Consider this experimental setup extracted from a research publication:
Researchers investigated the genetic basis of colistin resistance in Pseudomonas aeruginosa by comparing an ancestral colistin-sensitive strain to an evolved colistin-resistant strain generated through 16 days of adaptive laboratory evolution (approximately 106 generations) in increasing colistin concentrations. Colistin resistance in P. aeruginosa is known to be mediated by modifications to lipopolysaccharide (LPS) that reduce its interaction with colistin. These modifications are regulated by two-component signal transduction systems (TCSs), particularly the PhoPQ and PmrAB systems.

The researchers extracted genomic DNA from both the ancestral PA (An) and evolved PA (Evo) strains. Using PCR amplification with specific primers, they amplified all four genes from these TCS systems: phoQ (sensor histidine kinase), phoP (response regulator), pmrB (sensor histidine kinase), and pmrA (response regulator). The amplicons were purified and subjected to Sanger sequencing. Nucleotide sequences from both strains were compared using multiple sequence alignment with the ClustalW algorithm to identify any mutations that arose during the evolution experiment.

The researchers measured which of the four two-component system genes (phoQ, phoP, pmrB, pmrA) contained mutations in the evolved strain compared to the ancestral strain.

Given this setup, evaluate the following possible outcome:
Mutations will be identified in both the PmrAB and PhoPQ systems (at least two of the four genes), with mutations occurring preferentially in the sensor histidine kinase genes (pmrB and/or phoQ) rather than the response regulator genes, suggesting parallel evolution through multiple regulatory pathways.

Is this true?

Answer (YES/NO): NO